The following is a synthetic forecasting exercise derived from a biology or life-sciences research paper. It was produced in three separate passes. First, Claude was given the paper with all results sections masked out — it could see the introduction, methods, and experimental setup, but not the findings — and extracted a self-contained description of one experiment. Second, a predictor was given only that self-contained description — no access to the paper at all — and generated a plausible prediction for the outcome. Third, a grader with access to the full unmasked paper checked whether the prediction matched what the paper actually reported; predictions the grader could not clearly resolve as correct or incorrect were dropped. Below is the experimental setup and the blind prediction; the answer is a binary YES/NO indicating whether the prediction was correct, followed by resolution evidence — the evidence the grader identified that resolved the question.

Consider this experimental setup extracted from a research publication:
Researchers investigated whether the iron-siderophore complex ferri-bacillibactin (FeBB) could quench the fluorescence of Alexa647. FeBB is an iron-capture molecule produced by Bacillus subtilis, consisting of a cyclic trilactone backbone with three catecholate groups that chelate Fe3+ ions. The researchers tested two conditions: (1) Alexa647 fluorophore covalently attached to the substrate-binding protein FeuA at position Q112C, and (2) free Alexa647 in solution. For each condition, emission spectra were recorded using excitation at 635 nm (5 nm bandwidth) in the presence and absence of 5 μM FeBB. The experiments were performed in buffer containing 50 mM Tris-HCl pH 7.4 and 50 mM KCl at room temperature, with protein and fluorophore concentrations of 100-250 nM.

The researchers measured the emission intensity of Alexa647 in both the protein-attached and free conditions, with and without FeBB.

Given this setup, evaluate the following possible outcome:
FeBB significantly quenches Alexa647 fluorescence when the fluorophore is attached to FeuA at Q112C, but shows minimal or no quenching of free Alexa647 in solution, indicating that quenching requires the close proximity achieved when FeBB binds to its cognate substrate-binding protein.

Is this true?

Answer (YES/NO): YES